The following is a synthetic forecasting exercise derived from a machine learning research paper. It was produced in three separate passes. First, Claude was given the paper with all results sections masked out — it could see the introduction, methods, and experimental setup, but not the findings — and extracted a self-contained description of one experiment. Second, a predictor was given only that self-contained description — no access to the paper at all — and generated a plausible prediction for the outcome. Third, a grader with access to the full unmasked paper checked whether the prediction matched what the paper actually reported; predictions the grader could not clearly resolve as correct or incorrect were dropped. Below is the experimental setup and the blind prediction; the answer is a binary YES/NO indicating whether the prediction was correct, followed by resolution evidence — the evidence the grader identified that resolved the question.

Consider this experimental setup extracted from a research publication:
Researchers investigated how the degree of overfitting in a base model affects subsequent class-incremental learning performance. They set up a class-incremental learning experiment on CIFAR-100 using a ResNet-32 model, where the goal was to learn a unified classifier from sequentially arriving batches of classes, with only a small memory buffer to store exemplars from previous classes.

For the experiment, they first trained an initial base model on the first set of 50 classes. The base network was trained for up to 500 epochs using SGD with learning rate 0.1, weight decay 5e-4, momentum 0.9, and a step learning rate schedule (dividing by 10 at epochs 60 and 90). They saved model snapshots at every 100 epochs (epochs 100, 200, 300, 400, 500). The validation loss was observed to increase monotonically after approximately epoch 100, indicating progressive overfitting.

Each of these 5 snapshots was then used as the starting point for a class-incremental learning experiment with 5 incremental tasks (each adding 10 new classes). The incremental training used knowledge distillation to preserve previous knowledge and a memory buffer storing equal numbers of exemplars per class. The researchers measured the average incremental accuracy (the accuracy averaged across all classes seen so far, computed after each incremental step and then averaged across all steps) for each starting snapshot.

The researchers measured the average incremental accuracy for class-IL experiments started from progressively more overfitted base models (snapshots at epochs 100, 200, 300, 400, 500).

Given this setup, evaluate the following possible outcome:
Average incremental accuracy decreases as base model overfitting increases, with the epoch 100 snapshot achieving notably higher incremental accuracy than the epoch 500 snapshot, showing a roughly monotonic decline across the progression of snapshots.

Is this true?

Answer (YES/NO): YES